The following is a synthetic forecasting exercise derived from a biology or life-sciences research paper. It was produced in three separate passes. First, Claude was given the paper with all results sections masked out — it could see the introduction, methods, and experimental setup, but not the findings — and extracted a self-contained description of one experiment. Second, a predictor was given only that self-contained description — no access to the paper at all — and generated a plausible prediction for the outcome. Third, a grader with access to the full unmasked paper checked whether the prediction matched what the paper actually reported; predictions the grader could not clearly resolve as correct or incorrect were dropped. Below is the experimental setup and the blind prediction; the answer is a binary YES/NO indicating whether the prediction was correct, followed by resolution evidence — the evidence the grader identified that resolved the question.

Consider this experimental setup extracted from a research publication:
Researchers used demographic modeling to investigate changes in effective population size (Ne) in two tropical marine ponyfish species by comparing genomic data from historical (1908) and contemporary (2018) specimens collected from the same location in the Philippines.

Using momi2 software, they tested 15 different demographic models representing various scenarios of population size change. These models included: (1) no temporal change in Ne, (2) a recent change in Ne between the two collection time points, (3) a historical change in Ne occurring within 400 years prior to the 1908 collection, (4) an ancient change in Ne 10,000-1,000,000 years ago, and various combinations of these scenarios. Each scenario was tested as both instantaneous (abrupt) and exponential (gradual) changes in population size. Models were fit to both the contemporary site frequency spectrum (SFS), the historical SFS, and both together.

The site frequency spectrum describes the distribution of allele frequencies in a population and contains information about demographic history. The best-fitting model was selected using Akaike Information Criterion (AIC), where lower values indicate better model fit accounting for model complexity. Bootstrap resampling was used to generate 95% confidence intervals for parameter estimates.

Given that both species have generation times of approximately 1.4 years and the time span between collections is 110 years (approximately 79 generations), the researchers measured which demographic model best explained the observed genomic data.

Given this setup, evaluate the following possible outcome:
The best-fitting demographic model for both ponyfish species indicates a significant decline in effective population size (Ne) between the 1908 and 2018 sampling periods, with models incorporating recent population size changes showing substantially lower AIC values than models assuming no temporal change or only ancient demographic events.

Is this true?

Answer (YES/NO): YES